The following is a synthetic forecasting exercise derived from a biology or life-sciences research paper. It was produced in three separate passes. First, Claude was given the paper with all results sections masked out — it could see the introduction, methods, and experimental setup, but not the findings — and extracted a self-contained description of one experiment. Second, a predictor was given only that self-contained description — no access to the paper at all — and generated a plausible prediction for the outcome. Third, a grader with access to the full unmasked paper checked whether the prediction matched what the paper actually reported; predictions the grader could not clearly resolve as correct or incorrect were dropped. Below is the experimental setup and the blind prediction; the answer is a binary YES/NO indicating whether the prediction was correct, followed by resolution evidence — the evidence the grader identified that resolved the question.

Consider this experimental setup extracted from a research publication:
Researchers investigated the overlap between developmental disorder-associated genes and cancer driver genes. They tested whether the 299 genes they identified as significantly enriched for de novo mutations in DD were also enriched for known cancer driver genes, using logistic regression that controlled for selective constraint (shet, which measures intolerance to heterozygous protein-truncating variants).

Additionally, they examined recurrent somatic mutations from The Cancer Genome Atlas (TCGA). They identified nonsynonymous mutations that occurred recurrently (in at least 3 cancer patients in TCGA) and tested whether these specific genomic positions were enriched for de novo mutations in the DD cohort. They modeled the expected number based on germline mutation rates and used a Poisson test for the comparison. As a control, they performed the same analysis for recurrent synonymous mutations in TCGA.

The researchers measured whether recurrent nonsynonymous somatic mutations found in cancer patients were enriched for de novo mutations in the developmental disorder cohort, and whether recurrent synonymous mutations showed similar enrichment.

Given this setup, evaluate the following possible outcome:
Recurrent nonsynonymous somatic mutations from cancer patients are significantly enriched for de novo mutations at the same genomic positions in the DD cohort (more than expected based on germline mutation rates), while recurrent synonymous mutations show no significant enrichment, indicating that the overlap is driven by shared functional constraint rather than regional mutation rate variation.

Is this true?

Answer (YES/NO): YES